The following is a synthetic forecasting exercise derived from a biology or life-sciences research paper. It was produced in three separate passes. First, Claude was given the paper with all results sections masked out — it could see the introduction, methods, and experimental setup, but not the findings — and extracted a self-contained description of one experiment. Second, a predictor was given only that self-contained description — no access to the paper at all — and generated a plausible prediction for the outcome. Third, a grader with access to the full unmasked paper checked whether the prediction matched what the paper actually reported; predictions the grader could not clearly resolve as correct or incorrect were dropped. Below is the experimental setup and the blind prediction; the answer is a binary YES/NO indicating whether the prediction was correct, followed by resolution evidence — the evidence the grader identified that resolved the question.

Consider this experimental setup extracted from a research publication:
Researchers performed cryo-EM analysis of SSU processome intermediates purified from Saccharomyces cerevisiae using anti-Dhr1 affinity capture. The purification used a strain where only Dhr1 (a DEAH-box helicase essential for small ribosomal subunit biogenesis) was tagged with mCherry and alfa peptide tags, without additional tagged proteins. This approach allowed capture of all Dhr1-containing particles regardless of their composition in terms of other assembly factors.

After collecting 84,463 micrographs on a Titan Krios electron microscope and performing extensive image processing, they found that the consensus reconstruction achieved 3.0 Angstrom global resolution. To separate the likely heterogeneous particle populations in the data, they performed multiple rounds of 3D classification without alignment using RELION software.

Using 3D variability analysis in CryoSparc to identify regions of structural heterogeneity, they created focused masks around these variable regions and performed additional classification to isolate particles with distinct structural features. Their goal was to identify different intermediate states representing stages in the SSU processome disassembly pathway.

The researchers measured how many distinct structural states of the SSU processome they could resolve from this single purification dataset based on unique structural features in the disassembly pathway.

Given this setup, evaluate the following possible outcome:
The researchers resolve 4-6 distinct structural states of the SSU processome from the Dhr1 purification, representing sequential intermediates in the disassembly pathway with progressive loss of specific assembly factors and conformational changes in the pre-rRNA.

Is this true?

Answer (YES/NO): NO